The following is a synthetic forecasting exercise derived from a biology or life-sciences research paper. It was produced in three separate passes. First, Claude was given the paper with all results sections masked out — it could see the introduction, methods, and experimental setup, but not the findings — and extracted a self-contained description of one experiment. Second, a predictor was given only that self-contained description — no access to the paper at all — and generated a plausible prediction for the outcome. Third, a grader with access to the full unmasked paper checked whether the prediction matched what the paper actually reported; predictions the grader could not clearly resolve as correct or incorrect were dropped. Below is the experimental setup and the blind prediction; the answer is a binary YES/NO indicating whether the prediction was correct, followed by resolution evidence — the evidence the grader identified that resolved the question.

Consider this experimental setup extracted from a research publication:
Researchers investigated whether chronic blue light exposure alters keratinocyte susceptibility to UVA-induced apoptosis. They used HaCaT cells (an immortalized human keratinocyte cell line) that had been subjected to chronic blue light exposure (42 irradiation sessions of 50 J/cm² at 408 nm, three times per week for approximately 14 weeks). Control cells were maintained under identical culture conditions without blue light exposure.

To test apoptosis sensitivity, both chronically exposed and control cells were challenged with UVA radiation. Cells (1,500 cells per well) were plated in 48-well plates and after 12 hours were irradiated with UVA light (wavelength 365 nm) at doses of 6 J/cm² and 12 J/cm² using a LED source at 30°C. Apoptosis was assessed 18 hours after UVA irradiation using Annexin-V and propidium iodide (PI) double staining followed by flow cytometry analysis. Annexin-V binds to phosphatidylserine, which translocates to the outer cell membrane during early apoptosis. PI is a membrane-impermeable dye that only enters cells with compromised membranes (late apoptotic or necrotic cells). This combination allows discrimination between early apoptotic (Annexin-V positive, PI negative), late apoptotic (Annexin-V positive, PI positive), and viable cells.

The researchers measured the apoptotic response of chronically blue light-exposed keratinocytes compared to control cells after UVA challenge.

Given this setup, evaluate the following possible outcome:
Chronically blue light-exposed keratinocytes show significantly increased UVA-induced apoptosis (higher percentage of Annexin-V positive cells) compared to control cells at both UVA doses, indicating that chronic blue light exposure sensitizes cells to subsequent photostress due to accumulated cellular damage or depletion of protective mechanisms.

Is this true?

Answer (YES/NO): NO